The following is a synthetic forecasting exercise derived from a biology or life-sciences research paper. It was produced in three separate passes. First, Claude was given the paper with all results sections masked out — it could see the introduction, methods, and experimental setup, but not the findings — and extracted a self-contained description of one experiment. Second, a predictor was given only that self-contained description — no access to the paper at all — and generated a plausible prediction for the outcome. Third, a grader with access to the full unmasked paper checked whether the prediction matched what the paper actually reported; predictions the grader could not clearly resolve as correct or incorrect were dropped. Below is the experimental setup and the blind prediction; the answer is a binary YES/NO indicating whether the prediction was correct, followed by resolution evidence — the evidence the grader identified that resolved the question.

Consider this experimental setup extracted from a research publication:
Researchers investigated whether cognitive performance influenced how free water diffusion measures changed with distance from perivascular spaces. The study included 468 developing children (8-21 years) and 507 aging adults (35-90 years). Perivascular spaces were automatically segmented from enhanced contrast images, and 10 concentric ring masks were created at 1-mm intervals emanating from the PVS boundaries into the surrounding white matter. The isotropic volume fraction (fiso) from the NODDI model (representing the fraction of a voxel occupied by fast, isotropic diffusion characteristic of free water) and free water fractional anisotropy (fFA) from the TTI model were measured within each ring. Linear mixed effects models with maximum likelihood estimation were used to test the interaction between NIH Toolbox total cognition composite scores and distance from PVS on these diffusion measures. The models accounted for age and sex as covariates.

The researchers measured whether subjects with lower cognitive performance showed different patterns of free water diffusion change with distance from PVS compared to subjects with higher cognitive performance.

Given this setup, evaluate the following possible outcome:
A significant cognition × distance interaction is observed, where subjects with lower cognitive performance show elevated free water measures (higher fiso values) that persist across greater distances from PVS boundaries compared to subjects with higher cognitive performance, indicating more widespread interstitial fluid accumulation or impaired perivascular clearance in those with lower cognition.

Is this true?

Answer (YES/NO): NO